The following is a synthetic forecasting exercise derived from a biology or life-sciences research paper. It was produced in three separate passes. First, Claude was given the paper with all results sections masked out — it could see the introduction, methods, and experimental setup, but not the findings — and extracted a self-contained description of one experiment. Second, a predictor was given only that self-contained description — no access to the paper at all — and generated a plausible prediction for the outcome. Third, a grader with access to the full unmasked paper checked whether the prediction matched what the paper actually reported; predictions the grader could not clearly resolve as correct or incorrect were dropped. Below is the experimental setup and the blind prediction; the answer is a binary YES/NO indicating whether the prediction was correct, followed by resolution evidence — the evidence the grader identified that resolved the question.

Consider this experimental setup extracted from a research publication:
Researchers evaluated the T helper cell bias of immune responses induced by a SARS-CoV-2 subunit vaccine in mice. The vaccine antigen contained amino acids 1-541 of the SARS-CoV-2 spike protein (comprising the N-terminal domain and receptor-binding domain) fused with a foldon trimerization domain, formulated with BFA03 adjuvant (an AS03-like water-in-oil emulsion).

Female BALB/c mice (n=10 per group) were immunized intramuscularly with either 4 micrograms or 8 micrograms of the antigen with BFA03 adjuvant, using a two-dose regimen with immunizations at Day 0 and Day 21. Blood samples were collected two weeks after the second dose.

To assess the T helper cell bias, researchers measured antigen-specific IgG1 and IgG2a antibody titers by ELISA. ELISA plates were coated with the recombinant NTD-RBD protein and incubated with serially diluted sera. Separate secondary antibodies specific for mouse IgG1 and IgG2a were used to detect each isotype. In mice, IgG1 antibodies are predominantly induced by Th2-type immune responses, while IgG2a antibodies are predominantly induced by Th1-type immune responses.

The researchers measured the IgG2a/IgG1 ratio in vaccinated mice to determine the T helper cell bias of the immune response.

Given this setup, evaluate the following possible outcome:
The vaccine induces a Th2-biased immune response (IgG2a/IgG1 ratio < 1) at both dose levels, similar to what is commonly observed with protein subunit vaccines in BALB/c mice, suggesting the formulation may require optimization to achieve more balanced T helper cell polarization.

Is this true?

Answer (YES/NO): YES